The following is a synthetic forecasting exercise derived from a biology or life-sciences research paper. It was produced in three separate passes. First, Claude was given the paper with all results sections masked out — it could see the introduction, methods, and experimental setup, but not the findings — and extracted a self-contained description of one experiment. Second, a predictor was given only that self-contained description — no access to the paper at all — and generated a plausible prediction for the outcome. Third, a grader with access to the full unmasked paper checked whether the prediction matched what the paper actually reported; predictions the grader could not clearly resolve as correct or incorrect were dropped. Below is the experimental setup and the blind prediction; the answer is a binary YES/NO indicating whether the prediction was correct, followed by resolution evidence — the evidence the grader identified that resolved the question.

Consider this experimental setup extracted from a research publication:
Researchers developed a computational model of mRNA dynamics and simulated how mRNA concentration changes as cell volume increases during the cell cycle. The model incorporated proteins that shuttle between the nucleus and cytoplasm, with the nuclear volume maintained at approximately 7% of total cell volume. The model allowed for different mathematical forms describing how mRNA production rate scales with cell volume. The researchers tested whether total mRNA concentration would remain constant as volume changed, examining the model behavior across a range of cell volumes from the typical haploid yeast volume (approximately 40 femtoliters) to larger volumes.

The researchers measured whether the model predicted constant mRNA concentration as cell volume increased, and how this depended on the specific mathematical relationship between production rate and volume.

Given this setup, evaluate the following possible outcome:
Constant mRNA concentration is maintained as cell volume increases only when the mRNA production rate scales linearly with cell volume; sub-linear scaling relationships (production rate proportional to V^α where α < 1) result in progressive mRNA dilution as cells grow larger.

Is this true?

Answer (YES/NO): NO